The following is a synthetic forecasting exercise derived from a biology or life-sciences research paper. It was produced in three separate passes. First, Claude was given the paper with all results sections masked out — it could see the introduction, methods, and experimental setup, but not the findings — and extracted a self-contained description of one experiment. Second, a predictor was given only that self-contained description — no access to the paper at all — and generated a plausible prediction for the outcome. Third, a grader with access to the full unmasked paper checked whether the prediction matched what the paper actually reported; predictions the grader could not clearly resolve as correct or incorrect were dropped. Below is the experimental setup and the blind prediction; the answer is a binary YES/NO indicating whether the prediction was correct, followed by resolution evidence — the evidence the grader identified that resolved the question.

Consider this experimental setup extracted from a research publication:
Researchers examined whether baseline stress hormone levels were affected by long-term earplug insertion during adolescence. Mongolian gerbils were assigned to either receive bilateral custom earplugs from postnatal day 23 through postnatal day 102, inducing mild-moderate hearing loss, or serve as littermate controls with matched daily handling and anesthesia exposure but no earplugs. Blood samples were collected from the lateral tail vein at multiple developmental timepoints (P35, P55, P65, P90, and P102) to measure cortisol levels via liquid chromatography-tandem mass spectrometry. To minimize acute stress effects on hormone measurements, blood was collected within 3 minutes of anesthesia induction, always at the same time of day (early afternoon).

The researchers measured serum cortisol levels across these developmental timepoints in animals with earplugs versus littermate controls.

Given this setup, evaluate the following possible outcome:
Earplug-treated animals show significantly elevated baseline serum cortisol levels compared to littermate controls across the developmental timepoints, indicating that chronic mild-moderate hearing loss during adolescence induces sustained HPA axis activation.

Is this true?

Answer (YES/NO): NO